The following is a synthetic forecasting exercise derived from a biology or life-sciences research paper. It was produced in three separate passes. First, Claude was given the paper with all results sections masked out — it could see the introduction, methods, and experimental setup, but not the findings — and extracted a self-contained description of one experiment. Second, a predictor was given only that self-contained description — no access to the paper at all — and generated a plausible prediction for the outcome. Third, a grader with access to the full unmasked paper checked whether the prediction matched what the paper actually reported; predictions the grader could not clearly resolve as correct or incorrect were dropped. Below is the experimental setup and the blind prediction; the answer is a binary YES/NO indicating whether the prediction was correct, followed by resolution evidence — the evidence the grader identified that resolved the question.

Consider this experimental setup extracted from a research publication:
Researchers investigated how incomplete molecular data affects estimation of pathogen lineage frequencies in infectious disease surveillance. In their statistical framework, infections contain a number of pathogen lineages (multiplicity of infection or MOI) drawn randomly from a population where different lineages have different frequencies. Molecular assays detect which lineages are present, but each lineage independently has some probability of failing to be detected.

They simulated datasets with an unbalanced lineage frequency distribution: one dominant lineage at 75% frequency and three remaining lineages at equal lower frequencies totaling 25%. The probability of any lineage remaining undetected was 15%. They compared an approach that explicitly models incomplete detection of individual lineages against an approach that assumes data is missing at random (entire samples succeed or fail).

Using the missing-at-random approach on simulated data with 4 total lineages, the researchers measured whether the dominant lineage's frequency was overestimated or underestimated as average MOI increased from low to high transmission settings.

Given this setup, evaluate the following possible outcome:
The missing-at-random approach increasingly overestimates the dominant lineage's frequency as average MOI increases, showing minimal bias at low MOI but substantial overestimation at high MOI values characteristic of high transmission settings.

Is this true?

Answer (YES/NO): NO